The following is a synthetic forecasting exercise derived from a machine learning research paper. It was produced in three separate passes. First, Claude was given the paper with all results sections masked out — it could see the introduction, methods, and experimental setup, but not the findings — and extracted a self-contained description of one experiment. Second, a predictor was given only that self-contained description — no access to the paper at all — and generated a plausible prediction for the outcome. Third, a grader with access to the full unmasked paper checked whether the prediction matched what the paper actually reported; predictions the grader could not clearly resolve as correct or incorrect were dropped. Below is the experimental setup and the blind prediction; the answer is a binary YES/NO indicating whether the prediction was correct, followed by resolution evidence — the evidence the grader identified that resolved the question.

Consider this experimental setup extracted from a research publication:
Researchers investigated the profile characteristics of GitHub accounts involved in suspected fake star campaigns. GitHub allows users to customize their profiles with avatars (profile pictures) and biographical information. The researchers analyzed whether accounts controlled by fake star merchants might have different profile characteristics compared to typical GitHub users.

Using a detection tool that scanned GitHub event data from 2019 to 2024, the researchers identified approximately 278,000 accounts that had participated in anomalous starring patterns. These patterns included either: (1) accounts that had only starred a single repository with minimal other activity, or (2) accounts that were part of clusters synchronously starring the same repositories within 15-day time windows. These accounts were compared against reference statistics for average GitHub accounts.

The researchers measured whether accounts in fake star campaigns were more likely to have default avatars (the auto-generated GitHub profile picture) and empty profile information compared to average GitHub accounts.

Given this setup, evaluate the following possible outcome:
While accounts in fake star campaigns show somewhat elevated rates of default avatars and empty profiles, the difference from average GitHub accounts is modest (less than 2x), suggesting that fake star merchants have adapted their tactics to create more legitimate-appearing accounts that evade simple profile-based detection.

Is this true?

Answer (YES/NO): YES